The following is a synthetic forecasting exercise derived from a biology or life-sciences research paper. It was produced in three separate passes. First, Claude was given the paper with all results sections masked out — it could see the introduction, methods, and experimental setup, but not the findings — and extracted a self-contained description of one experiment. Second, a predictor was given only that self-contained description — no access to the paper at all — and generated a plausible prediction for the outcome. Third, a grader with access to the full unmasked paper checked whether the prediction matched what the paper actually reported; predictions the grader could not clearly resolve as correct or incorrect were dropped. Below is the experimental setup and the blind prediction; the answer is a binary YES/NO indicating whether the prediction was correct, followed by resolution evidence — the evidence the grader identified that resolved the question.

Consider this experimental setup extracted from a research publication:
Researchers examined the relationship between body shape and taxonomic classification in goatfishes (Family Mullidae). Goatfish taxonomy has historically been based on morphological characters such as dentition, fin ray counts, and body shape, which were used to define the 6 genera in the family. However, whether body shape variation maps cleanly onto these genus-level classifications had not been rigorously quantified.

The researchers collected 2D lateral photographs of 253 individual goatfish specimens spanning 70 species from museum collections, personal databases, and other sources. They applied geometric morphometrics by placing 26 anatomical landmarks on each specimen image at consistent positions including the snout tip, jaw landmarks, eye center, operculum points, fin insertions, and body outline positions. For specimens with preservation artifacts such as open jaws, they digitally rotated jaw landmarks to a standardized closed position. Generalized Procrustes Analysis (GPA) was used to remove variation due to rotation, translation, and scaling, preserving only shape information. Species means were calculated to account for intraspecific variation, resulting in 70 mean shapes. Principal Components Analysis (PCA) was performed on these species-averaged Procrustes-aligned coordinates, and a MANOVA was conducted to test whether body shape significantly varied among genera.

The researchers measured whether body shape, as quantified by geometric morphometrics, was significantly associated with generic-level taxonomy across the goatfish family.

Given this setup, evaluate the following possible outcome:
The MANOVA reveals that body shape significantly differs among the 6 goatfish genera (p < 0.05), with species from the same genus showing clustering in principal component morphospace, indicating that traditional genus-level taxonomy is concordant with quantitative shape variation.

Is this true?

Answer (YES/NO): YES